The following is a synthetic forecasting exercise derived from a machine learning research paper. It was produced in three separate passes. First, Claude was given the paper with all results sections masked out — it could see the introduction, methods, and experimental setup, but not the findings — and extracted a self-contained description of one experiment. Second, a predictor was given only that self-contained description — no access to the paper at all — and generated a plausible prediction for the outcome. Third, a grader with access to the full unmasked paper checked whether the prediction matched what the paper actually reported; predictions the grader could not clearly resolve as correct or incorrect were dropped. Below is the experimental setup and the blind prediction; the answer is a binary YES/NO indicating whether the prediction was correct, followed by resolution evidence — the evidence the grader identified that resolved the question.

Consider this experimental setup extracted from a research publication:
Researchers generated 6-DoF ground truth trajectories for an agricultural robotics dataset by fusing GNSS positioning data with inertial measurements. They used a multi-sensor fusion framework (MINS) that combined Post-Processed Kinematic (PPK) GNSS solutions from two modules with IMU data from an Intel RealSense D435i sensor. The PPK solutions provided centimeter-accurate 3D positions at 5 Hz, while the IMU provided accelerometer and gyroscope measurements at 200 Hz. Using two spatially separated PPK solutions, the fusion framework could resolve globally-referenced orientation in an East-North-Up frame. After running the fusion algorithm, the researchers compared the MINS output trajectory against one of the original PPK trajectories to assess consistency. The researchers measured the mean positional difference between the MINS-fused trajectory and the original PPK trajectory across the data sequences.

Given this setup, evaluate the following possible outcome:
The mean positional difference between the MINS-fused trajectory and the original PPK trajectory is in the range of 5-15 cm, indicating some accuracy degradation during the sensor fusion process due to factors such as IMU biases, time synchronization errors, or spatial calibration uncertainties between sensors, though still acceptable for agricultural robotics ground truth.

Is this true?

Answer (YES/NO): NO